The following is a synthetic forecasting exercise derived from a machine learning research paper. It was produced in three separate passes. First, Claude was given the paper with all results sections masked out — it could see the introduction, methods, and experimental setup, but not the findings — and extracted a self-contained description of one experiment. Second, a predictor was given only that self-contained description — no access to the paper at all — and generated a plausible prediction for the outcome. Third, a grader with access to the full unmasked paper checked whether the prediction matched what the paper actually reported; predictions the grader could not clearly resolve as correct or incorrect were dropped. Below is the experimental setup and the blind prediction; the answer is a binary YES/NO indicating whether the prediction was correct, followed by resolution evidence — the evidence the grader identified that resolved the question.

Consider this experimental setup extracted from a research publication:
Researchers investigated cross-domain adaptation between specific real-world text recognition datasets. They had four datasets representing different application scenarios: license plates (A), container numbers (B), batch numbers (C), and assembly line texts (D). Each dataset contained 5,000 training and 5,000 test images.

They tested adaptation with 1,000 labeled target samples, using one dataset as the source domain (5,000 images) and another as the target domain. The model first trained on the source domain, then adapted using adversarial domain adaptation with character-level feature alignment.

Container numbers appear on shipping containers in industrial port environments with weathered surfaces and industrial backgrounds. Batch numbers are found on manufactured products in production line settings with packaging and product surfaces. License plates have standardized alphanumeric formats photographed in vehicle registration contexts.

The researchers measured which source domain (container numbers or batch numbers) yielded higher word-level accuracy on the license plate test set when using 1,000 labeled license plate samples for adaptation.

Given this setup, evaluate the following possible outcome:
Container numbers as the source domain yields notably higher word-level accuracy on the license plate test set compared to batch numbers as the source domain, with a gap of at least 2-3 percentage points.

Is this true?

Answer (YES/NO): YES